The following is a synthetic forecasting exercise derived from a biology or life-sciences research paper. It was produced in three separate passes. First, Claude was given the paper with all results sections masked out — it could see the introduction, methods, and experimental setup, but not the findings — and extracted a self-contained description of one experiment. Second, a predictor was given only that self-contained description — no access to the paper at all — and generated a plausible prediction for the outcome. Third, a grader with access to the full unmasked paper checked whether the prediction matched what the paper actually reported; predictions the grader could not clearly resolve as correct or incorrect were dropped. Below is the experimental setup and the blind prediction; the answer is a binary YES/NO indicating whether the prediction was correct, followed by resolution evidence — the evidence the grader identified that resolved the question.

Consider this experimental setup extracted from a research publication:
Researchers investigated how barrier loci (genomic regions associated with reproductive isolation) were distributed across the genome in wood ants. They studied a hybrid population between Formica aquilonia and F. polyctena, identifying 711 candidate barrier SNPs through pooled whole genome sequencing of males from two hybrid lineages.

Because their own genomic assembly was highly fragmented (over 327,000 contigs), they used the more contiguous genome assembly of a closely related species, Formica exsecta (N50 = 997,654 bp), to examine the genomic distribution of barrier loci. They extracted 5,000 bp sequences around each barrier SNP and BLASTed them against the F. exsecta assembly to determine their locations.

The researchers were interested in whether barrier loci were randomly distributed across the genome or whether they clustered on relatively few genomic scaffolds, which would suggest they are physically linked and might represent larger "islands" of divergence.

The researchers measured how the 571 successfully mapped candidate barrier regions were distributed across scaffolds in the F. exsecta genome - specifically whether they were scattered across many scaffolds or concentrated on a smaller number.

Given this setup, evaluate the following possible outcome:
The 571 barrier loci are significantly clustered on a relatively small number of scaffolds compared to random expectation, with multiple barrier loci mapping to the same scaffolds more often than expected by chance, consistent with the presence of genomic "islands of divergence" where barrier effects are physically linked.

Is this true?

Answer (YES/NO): NO